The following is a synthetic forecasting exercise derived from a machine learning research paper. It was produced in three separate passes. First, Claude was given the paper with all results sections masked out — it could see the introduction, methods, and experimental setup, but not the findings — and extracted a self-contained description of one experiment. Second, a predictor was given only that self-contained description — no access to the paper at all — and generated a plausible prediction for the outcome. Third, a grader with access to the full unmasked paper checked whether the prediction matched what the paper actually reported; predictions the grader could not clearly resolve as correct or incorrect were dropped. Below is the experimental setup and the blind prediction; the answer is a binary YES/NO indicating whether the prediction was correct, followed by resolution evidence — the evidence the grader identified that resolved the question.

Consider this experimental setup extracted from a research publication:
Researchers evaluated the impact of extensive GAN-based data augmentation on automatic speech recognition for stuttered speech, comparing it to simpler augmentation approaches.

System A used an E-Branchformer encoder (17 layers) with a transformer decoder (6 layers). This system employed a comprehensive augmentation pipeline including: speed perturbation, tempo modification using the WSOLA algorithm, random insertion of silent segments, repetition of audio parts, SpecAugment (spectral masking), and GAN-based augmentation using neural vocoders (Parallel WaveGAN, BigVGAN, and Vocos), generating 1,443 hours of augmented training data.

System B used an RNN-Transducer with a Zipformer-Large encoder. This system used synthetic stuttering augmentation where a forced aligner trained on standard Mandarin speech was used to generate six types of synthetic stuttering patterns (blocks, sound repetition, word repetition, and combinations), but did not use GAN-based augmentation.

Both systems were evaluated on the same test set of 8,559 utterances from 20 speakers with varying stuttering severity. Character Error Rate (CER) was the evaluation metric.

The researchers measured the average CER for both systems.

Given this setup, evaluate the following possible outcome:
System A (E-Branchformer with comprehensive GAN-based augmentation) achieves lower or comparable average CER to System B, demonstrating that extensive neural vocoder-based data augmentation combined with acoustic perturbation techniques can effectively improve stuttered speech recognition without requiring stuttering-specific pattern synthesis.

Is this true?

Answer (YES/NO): YES